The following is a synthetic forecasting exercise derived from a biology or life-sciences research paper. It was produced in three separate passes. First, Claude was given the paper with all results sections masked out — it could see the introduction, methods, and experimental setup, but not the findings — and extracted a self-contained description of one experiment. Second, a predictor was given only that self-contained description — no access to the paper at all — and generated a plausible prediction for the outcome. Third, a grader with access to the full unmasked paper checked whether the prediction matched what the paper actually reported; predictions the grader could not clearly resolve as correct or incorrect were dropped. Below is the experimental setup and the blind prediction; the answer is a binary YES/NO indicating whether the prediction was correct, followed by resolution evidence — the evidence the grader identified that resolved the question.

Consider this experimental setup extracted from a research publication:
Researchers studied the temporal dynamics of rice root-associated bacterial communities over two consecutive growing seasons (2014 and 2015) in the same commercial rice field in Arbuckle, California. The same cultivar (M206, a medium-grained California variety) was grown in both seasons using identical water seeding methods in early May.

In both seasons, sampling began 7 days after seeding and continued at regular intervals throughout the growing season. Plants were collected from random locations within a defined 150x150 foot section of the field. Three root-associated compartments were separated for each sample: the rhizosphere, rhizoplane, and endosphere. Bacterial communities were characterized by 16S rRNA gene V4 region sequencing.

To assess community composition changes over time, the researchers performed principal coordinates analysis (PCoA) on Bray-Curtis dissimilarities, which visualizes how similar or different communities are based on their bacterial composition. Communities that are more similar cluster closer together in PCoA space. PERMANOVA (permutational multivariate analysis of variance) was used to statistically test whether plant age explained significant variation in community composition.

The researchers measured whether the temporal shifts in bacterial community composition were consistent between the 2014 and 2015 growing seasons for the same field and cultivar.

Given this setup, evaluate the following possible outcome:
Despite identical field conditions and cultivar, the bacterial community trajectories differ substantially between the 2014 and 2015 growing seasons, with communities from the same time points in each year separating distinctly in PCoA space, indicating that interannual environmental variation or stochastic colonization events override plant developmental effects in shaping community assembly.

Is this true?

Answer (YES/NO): NO